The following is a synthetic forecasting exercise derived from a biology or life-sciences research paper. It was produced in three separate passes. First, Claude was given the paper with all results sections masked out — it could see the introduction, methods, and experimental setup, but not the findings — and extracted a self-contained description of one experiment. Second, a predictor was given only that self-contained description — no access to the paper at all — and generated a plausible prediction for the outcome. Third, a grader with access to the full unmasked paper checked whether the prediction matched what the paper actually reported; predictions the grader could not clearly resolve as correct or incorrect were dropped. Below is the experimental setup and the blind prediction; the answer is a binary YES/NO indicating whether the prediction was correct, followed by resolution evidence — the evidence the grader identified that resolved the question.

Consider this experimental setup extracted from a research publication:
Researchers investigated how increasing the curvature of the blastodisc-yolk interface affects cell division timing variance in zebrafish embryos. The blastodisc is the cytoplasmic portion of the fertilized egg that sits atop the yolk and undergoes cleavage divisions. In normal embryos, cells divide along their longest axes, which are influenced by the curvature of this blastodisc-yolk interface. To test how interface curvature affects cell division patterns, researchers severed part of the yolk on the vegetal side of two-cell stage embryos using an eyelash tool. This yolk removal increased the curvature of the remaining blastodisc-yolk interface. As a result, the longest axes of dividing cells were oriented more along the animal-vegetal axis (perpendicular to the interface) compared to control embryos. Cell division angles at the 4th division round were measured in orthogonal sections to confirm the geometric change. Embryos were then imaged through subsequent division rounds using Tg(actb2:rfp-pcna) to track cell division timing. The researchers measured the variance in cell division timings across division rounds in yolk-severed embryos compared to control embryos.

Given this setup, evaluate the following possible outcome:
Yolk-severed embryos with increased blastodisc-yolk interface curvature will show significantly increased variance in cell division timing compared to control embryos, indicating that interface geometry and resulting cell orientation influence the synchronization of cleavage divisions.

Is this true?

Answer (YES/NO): YES